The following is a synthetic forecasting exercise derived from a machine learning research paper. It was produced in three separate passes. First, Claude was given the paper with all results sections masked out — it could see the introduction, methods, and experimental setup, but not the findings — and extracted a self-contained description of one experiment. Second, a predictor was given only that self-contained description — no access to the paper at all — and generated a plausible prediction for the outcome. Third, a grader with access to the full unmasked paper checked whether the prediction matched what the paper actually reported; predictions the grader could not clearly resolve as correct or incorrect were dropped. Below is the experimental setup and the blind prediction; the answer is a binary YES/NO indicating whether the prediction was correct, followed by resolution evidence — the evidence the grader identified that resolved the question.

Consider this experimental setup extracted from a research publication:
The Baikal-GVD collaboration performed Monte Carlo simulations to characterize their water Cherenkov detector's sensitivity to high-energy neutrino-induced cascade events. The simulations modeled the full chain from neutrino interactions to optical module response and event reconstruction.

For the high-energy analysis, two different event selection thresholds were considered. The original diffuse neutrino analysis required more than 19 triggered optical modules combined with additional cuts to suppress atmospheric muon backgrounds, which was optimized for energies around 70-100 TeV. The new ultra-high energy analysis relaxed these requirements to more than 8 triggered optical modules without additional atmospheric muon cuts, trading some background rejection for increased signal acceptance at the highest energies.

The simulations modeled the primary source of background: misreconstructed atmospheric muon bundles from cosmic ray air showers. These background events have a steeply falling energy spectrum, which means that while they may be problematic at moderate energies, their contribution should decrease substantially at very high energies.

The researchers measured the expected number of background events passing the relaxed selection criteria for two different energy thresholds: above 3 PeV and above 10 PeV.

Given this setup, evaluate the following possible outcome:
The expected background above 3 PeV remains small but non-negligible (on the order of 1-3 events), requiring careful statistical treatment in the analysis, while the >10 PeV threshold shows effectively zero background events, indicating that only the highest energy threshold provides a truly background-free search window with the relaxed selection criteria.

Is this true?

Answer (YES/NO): YES